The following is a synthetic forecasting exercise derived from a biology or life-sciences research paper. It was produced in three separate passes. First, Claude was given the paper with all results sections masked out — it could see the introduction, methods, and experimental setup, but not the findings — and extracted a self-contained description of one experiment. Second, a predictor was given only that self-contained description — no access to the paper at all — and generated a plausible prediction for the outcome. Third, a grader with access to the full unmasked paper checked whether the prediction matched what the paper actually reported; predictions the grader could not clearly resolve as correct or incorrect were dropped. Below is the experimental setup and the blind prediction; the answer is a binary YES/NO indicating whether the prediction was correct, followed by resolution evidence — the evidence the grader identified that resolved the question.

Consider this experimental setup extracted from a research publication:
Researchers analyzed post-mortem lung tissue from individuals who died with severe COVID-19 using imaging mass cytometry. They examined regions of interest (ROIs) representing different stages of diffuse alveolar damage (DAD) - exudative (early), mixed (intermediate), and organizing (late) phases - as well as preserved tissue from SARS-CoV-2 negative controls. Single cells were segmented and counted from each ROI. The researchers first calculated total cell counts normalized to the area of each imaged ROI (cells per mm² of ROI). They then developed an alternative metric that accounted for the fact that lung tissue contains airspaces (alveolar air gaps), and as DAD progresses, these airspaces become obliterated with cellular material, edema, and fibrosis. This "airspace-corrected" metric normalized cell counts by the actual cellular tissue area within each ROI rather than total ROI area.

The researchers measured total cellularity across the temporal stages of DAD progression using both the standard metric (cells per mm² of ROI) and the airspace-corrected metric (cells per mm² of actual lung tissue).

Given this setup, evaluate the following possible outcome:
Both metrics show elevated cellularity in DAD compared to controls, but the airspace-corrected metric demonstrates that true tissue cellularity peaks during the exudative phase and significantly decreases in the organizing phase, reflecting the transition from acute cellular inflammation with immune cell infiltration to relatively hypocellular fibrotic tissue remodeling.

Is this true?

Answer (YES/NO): NO